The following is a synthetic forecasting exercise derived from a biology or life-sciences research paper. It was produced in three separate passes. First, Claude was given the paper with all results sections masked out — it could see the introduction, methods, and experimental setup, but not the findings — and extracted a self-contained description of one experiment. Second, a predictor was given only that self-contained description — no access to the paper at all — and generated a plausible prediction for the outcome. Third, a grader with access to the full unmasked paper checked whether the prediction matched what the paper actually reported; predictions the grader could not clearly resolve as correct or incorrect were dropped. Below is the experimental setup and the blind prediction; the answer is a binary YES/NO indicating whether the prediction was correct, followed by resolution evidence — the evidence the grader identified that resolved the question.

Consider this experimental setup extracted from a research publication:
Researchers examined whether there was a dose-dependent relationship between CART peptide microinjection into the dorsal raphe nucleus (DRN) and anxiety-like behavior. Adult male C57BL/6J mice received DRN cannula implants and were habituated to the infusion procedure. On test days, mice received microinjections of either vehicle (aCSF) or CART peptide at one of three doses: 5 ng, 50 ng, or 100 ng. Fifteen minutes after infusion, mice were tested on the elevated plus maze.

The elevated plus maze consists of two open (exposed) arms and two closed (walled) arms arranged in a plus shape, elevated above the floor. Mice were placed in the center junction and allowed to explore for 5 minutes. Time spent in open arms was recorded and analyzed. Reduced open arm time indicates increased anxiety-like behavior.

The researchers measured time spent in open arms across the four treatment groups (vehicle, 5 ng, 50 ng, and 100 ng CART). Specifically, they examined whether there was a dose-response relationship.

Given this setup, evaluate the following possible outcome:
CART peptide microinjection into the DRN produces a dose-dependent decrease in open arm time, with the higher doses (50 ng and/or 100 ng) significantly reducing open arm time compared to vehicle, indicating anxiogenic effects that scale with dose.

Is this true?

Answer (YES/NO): YES